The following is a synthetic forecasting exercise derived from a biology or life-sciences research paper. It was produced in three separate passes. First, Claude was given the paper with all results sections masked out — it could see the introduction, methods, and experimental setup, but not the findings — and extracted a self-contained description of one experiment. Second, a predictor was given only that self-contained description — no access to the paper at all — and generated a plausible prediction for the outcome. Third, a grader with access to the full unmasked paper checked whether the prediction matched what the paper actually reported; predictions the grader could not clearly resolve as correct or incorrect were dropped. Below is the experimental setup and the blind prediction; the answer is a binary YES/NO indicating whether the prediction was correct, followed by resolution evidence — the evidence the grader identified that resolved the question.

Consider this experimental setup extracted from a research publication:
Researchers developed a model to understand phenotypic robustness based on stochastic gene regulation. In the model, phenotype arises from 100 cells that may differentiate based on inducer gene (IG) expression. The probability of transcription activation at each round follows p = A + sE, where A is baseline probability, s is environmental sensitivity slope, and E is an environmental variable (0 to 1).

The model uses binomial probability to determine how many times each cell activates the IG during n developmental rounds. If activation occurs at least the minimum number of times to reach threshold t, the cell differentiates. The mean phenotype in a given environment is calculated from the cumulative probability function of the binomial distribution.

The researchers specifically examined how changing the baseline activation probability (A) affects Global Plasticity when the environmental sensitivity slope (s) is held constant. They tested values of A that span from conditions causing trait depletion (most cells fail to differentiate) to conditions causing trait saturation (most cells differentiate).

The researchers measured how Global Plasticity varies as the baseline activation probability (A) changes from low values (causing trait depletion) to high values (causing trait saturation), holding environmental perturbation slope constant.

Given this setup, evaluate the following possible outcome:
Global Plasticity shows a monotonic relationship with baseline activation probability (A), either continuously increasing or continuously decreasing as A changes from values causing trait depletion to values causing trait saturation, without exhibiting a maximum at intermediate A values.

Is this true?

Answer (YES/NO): NO